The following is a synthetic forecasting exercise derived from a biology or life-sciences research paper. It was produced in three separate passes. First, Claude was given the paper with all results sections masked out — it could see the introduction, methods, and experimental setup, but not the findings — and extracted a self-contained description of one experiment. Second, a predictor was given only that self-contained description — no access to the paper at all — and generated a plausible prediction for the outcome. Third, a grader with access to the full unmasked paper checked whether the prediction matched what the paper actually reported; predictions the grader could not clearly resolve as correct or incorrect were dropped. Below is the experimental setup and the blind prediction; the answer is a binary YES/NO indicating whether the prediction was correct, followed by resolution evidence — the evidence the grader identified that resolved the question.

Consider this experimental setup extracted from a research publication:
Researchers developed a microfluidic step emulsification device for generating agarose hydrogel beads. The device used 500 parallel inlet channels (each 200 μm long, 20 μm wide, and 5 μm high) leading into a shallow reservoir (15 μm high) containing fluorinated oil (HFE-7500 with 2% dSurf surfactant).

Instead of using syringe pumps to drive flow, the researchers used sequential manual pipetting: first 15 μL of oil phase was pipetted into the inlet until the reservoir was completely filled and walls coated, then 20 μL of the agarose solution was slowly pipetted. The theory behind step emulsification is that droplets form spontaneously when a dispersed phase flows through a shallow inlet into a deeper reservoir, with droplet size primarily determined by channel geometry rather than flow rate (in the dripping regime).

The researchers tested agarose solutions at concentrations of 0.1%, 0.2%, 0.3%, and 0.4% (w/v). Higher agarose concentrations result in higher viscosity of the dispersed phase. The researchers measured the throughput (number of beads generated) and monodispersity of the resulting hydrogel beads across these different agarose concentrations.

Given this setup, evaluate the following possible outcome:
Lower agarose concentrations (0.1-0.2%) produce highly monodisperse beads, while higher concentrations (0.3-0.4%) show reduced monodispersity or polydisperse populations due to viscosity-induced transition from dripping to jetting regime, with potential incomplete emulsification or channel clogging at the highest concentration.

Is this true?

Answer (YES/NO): NO